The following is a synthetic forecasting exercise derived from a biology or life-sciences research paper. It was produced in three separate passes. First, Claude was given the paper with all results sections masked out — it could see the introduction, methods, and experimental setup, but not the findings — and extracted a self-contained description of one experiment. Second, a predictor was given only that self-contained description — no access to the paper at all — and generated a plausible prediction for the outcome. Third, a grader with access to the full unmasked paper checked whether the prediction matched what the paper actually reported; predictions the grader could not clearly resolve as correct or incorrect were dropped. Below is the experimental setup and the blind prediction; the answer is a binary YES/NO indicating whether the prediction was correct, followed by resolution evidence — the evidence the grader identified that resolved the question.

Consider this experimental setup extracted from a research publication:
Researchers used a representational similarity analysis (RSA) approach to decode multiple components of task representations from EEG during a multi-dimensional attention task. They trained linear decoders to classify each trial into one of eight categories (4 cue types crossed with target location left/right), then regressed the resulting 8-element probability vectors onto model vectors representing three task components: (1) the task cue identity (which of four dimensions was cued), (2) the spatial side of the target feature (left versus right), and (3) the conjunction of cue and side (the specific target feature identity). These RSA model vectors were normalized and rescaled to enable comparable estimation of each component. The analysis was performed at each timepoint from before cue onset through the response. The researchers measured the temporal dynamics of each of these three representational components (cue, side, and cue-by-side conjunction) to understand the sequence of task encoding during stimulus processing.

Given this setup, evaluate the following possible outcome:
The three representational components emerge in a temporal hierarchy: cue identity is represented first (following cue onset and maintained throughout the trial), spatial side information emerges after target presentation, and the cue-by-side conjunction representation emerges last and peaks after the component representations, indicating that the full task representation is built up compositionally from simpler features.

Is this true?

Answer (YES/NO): NO